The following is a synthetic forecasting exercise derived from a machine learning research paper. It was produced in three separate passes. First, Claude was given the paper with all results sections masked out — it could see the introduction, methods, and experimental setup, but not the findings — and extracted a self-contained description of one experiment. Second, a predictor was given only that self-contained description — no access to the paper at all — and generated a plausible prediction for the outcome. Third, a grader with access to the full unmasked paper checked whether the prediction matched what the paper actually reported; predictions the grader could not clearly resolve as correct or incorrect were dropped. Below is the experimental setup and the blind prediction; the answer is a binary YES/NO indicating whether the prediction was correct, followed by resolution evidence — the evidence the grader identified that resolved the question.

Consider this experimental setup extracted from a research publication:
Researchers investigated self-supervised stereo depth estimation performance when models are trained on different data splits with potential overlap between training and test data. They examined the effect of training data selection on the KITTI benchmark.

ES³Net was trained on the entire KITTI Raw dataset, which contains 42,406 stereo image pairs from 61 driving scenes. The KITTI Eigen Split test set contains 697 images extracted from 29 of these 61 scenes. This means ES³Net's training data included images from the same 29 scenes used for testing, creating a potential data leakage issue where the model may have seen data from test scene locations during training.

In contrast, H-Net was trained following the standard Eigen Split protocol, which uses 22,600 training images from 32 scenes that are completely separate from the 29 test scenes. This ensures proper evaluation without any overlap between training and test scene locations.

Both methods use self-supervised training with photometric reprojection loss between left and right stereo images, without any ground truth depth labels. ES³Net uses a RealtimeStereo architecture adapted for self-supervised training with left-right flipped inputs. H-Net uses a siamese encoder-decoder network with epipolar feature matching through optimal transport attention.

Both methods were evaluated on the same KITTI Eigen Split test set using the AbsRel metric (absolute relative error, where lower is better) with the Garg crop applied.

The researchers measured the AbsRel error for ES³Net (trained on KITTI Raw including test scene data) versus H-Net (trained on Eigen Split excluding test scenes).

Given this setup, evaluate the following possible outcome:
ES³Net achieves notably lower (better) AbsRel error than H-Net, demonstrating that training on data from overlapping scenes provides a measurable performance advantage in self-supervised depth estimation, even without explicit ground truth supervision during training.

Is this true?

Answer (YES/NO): NO